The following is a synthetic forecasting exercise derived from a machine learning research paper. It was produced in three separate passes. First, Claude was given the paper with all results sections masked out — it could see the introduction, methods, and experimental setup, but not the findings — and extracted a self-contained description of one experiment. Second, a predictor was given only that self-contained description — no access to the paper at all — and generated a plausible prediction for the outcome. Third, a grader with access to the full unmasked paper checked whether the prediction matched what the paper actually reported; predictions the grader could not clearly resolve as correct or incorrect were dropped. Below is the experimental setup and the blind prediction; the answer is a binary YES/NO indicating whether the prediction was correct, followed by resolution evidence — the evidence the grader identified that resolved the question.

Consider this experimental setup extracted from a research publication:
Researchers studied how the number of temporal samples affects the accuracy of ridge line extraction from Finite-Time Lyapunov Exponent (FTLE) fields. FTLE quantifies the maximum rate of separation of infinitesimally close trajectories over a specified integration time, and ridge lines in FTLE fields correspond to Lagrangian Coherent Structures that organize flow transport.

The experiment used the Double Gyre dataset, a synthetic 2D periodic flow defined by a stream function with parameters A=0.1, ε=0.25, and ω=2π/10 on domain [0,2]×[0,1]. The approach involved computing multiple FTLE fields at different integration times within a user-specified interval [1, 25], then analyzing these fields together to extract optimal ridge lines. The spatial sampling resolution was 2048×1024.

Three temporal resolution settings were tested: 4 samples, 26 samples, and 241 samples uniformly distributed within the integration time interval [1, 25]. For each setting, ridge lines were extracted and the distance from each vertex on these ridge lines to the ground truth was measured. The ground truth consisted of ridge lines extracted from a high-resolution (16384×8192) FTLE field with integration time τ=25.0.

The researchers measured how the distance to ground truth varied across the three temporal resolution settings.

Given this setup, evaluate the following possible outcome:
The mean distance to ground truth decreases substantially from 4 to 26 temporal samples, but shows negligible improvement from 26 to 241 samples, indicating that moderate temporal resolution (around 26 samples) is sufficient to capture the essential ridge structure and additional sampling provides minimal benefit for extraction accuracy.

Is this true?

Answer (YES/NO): NO